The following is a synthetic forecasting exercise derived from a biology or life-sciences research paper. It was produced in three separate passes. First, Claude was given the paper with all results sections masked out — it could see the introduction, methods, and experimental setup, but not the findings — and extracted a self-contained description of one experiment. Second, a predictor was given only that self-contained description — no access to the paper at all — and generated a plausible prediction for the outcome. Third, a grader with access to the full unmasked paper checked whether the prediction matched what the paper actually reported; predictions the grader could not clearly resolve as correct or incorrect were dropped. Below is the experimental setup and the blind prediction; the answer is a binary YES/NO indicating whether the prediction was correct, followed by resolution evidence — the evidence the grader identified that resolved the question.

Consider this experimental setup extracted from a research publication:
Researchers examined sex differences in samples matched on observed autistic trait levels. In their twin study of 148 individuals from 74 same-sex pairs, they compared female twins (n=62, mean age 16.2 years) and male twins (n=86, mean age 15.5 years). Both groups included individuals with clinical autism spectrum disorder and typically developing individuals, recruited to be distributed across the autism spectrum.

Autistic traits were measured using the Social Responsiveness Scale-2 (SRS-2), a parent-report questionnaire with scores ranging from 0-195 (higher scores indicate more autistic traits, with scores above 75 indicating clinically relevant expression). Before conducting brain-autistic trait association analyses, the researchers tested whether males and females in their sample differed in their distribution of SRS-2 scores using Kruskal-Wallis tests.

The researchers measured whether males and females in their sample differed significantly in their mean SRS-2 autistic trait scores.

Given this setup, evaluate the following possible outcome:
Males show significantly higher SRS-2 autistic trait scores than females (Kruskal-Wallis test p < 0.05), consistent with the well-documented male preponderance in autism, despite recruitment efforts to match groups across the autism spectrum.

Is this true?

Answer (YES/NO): NO